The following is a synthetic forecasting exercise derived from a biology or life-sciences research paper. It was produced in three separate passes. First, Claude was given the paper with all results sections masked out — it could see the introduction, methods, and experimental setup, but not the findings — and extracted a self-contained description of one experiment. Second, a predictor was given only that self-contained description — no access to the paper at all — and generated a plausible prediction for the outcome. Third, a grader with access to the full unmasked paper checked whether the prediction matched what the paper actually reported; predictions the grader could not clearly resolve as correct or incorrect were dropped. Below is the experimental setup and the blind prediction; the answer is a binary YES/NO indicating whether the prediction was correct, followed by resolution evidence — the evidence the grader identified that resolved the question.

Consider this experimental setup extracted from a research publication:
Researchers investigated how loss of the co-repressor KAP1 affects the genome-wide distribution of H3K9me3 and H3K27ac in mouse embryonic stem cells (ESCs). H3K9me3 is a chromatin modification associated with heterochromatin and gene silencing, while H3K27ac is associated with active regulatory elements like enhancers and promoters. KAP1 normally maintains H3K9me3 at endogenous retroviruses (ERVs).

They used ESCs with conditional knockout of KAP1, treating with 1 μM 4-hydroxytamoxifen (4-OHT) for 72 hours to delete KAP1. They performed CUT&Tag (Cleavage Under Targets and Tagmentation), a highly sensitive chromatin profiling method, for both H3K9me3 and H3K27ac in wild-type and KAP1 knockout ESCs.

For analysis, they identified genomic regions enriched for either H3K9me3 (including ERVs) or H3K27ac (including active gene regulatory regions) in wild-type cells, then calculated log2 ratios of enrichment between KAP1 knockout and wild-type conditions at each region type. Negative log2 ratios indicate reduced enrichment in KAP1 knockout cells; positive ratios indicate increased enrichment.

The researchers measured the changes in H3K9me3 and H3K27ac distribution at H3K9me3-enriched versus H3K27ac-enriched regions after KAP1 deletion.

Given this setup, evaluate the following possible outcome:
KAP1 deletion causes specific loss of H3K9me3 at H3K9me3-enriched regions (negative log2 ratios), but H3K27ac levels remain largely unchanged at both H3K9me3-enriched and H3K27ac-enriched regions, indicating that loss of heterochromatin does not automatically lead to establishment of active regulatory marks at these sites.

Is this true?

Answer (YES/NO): NO